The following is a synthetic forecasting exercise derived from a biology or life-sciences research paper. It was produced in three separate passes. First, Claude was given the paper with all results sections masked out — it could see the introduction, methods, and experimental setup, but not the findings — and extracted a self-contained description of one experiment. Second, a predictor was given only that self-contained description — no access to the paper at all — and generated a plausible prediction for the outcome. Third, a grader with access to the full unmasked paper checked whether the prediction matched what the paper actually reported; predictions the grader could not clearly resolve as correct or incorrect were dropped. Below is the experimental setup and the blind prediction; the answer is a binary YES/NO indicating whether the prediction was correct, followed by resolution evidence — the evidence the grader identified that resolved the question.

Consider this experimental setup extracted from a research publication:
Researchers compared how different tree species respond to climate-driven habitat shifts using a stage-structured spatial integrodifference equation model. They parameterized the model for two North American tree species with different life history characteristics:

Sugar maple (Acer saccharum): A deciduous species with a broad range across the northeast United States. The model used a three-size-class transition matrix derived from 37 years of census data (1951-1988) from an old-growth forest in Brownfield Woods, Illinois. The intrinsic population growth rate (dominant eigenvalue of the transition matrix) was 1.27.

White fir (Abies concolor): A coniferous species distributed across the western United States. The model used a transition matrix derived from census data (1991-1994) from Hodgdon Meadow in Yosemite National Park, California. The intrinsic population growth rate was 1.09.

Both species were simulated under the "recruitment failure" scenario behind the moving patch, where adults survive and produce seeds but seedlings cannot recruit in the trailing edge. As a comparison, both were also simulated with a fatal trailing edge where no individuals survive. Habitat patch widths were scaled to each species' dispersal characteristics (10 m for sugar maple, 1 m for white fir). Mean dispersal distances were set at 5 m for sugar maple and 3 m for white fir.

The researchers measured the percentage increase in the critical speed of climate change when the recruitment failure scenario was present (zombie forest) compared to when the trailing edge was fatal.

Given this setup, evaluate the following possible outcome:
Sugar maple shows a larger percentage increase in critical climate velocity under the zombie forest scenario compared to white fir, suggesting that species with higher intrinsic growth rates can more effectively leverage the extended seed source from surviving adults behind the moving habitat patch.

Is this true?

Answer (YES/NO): NO